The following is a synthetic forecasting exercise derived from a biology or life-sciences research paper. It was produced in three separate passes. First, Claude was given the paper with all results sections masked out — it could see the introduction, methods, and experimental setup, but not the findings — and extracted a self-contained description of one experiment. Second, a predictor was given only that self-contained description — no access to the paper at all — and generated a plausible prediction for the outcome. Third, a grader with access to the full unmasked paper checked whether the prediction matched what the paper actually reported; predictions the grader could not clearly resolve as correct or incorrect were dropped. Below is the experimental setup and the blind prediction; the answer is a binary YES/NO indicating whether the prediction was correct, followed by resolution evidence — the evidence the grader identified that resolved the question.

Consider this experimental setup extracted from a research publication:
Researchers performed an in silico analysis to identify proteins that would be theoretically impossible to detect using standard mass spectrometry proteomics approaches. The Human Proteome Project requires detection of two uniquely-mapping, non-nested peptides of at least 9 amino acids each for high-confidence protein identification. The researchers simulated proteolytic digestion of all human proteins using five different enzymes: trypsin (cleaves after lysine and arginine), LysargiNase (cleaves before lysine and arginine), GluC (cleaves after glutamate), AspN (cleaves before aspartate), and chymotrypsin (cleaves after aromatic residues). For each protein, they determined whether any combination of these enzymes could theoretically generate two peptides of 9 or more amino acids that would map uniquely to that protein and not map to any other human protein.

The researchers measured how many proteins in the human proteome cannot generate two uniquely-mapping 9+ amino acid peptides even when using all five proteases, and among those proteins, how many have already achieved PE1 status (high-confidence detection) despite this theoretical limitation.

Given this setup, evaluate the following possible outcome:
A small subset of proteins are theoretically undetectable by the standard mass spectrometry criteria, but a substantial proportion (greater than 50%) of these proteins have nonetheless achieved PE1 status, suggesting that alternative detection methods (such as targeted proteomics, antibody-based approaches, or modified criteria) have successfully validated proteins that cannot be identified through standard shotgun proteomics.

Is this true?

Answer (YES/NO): YES